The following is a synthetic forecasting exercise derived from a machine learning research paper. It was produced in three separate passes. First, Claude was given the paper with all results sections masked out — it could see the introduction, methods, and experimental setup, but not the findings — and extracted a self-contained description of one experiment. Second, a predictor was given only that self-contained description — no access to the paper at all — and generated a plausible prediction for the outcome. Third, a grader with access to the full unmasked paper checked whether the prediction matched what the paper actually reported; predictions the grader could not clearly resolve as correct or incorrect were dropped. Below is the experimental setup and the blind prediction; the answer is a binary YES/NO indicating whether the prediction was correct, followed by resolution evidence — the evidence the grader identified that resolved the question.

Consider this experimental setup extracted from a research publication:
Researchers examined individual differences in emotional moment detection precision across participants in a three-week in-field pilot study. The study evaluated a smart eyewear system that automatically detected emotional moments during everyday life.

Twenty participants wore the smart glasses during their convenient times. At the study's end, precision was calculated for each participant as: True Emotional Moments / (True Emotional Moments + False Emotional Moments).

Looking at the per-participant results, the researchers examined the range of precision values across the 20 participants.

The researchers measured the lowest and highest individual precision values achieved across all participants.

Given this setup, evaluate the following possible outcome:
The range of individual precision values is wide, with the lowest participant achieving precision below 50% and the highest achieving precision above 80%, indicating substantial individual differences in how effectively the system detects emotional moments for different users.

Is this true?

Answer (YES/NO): NO